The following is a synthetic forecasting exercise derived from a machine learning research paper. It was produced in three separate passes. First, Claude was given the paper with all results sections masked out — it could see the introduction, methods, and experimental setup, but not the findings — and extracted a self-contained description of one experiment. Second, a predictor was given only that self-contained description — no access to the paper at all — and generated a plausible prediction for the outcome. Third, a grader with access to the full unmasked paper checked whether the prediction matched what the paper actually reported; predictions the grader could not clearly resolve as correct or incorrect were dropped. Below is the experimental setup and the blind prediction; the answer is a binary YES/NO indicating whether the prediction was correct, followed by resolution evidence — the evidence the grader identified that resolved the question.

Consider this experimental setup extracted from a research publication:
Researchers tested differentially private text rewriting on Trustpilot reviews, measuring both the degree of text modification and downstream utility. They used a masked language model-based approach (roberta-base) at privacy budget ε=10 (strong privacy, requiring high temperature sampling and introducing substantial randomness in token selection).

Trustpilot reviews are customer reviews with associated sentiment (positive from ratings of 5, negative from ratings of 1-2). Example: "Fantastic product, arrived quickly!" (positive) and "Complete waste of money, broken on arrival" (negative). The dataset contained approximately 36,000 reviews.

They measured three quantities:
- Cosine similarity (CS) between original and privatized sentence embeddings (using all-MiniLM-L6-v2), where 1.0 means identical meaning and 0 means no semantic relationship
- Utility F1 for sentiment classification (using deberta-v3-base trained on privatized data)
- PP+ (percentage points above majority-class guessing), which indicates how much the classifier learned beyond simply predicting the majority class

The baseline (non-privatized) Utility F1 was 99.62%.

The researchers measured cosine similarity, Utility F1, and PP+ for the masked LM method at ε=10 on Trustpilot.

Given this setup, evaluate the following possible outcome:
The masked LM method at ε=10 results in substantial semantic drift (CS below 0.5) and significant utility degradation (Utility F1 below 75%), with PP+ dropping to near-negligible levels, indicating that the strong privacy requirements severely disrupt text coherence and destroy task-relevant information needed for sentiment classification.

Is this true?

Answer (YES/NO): NO